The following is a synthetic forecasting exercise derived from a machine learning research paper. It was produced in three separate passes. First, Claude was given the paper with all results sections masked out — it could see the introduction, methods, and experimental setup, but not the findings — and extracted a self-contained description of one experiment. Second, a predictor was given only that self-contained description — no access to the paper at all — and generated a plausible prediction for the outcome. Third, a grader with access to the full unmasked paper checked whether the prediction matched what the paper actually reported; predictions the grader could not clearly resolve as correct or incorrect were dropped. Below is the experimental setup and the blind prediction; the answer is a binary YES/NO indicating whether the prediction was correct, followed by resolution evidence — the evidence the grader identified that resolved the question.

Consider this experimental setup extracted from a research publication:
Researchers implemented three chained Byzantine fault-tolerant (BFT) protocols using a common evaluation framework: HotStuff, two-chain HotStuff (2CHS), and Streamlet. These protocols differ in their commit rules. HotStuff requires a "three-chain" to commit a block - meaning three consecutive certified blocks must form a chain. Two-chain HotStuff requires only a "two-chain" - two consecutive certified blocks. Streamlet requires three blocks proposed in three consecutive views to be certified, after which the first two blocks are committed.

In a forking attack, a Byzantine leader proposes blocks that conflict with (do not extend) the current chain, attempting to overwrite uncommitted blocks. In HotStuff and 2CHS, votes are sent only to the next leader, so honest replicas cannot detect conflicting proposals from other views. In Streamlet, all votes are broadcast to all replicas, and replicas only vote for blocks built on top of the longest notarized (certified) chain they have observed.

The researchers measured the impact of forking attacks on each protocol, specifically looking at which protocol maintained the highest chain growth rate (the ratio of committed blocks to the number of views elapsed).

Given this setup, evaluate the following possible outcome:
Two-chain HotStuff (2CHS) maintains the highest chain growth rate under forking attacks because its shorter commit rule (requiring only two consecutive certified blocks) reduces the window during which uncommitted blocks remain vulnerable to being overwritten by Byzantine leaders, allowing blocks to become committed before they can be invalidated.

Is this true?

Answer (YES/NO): NO